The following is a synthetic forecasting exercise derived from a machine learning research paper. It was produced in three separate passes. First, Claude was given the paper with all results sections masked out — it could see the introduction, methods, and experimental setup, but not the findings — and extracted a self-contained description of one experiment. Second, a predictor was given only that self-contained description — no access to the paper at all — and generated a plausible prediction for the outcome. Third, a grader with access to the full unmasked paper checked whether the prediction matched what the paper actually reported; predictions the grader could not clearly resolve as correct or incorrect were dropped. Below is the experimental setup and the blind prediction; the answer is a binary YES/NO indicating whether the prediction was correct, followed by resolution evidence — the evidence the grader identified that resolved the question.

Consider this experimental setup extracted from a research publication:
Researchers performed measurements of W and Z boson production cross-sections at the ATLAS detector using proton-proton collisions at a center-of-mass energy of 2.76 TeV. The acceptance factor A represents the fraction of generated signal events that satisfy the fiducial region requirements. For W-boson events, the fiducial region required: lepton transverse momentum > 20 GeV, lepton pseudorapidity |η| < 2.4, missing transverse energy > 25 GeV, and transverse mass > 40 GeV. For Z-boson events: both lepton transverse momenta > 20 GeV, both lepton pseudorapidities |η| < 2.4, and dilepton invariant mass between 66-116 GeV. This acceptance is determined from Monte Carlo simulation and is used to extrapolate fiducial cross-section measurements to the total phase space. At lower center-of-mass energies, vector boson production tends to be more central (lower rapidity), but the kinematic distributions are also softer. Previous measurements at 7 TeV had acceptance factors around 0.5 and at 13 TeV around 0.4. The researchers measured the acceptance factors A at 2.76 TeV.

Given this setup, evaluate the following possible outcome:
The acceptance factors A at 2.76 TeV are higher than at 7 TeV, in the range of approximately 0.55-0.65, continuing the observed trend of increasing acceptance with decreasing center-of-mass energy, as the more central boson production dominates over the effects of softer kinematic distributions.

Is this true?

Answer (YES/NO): YES